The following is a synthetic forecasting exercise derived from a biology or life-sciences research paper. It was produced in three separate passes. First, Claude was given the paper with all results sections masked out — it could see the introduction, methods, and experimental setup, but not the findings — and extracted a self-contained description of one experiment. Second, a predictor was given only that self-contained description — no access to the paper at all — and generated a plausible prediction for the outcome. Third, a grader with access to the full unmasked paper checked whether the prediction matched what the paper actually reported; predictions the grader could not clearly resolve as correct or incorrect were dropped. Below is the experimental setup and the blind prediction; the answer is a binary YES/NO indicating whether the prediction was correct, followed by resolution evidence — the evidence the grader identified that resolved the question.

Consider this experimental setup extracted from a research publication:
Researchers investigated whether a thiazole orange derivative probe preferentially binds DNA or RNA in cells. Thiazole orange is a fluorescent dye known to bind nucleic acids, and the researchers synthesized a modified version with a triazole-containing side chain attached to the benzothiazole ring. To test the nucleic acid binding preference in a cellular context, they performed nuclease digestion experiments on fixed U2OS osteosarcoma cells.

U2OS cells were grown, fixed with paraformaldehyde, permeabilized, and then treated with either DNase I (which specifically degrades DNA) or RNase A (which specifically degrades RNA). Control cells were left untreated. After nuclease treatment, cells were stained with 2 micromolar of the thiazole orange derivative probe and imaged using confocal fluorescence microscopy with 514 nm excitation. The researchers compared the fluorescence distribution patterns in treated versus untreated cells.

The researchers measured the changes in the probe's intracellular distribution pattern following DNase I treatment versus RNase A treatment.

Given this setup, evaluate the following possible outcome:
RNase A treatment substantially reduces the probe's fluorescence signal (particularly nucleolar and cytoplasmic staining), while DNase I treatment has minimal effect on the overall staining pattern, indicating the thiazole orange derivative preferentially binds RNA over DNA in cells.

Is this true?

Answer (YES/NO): YES